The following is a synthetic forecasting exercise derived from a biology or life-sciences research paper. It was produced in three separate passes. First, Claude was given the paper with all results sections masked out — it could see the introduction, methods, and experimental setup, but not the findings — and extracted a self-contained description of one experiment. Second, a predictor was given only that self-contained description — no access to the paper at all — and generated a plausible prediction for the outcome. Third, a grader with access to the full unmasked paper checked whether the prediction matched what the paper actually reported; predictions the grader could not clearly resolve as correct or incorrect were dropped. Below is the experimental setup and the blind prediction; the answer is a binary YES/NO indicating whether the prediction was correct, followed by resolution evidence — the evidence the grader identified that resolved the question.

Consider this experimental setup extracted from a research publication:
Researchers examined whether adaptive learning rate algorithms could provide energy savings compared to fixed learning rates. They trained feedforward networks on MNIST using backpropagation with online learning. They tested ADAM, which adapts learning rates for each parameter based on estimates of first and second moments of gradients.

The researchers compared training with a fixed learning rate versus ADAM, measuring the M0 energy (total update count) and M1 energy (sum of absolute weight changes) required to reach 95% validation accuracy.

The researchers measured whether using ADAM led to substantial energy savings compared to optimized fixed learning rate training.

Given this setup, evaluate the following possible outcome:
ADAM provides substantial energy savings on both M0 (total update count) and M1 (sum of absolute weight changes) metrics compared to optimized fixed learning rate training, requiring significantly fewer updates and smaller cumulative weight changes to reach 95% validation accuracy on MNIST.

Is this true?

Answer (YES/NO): NO